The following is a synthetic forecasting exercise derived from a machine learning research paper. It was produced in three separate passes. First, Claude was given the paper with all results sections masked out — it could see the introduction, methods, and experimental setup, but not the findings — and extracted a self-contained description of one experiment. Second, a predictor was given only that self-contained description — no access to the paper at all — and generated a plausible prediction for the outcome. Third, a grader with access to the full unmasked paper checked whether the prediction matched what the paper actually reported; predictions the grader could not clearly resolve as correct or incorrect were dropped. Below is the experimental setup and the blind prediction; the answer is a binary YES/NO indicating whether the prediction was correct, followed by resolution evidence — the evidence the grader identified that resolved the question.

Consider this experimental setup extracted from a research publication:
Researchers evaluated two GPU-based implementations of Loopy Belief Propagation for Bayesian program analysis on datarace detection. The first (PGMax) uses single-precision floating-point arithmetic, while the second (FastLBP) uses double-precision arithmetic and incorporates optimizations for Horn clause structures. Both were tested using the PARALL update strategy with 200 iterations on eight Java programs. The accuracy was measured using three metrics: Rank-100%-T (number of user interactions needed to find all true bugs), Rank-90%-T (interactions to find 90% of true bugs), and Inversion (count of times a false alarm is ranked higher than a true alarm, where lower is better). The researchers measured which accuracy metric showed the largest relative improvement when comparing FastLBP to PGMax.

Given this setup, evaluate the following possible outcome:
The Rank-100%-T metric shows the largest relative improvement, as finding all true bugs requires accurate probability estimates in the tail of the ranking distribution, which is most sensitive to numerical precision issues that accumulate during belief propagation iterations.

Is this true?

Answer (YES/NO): NO